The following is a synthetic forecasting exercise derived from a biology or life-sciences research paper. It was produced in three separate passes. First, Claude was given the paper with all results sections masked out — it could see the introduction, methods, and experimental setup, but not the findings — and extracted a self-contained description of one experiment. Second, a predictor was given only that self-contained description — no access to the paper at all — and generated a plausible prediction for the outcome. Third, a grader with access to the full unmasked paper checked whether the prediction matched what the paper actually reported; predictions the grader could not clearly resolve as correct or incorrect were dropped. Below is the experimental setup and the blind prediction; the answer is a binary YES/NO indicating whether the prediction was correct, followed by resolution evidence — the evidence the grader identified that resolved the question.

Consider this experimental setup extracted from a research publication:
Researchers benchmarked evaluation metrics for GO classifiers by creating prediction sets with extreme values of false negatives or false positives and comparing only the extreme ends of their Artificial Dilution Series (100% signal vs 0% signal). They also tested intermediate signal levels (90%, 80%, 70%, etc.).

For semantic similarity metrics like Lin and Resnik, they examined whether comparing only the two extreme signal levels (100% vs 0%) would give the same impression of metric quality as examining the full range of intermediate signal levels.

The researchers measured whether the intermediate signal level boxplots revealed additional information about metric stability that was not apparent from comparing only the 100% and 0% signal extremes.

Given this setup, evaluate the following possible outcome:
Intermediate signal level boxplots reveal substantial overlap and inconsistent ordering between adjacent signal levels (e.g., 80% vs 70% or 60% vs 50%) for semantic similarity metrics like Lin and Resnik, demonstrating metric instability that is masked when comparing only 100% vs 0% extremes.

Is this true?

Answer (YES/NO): YES